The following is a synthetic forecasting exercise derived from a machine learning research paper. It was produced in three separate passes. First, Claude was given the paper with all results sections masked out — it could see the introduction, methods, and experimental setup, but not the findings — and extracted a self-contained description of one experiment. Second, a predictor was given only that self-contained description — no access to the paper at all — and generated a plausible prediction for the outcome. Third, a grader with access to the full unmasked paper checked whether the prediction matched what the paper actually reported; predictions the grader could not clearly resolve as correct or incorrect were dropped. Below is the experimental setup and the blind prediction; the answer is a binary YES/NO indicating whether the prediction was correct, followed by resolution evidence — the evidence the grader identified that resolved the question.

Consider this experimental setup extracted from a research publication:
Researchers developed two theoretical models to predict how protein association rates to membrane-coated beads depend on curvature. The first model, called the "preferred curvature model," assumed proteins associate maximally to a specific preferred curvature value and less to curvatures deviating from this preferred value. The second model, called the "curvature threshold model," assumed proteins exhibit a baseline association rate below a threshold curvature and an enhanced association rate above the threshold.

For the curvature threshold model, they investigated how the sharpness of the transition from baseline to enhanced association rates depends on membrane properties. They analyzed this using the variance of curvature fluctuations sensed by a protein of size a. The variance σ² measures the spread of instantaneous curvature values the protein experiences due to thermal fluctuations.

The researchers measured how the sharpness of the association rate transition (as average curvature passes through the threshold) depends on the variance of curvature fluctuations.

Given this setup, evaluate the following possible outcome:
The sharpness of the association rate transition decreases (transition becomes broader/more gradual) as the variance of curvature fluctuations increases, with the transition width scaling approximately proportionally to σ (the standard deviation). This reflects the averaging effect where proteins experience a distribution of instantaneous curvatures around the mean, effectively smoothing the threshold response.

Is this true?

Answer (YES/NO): YES